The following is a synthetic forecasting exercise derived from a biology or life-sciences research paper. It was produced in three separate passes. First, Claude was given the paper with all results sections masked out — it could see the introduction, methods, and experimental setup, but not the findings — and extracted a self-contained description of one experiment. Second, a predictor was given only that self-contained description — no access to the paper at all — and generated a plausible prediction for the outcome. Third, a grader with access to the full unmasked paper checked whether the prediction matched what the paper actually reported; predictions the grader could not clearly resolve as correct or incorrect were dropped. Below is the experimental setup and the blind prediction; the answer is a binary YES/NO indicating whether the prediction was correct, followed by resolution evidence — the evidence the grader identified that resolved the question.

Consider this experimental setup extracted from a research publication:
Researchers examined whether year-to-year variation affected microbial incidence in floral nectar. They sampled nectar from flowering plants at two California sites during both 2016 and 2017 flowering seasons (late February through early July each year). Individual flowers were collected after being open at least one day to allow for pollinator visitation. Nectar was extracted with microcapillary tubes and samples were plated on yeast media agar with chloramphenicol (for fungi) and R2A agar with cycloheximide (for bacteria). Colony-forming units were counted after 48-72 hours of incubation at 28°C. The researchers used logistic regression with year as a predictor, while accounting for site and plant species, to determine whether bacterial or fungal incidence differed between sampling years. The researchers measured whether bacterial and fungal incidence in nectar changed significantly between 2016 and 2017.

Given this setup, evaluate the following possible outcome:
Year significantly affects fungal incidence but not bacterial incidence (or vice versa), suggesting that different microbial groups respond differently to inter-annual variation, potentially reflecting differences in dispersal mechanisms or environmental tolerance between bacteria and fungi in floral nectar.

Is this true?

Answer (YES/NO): NO